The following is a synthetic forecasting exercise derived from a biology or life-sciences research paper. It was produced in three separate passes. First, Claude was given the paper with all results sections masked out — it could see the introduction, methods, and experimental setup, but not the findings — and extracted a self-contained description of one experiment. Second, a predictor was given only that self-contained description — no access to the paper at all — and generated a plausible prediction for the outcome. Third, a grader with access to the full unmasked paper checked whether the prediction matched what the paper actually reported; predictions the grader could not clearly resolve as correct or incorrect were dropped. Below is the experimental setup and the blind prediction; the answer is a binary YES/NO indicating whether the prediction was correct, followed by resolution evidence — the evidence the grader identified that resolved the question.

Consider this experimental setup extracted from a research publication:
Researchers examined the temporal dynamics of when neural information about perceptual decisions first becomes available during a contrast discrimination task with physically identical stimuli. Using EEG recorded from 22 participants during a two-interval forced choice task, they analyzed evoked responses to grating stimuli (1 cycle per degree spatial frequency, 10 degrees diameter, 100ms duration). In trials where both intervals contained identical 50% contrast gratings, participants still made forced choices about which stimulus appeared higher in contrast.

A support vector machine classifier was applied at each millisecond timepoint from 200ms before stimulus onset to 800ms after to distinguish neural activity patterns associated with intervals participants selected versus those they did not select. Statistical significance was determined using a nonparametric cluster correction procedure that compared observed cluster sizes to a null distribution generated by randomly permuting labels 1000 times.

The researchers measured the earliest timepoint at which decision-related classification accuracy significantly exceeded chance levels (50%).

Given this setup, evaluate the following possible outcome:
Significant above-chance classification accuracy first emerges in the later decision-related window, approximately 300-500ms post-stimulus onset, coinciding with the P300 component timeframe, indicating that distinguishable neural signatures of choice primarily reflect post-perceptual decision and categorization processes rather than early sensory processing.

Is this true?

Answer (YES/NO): NO